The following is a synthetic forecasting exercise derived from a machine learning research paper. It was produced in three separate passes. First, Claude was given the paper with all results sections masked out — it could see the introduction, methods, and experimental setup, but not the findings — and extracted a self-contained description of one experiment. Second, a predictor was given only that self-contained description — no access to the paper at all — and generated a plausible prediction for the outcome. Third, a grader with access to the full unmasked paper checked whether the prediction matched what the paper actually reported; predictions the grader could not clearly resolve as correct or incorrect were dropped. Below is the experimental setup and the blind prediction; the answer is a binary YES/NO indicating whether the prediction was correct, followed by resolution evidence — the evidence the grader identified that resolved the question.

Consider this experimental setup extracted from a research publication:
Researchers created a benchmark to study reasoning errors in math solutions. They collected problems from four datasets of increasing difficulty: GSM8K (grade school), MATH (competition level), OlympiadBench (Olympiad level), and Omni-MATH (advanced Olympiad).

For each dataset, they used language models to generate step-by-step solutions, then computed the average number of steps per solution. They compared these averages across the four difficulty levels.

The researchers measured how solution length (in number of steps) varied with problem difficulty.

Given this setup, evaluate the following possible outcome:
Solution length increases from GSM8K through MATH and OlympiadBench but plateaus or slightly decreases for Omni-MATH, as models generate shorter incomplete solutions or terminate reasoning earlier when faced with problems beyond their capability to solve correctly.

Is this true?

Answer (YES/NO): YES